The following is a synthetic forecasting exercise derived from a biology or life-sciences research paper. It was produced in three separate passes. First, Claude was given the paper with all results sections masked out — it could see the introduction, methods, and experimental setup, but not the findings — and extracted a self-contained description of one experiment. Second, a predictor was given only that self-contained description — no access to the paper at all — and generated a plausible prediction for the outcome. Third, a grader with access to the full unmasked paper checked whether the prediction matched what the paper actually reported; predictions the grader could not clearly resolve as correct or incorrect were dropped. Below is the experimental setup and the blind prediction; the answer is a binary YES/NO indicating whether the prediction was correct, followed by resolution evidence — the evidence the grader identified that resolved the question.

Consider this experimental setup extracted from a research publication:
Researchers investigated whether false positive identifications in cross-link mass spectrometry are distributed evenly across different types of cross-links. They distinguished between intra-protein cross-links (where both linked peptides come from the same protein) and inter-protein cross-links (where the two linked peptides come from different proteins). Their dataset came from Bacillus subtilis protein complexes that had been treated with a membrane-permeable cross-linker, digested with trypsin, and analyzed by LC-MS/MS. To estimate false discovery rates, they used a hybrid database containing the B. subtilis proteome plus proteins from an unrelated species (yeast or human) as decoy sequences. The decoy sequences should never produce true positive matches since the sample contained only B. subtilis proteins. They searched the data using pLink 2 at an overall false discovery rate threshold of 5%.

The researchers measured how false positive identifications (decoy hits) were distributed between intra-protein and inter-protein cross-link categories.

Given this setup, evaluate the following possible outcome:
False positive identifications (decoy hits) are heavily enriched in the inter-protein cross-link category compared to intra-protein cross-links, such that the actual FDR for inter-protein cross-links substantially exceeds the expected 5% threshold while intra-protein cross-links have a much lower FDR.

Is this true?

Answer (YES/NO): YES